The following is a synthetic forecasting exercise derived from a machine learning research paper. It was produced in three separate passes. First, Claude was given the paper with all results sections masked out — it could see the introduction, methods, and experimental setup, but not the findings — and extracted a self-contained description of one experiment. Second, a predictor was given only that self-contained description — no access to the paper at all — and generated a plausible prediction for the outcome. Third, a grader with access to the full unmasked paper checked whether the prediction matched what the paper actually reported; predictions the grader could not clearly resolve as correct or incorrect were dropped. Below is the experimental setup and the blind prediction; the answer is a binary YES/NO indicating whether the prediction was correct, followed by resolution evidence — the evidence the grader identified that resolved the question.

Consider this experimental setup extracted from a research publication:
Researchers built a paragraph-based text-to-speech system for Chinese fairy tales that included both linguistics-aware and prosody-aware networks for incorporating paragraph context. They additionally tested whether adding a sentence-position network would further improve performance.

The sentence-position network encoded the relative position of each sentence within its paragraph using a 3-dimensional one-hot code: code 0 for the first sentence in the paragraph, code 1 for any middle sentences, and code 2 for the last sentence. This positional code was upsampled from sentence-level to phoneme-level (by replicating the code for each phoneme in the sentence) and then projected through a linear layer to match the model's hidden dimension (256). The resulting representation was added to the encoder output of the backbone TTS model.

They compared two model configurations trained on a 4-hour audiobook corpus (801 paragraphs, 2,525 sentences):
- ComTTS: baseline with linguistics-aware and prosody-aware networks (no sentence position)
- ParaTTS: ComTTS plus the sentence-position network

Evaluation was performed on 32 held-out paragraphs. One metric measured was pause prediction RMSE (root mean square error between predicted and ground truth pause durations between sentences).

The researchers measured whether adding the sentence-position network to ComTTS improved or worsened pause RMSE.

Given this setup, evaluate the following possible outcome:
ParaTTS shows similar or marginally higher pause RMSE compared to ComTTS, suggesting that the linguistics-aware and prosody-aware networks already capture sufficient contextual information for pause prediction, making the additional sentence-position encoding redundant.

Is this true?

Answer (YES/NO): YES